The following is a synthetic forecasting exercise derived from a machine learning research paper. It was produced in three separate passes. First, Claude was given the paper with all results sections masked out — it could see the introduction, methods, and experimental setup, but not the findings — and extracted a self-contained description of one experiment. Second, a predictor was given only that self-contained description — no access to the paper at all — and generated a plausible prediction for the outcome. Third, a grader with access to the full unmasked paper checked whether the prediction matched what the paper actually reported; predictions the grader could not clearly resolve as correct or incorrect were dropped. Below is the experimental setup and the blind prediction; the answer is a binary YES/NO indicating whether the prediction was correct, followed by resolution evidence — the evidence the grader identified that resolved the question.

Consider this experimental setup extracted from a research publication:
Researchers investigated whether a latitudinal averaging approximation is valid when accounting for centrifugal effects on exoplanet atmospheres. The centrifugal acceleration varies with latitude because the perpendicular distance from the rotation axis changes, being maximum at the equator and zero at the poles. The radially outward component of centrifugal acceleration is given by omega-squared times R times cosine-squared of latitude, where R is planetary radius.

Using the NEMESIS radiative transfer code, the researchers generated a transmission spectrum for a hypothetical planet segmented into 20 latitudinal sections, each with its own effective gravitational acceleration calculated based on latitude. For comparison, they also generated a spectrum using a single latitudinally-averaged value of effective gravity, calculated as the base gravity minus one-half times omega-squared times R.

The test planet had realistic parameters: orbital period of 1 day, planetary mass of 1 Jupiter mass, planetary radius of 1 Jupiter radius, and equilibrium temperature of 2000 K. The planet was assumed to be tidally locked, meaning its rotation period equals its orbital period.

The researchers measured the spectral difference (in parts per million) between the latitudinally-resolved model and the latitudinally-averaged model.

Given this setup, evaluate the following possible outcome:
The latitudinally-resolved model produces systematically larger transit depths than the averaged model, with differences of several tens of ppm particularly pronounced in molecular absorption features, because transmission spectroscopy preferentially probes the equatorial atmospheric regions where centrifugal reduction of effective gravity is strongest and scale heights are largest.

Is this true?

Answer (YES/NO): NO